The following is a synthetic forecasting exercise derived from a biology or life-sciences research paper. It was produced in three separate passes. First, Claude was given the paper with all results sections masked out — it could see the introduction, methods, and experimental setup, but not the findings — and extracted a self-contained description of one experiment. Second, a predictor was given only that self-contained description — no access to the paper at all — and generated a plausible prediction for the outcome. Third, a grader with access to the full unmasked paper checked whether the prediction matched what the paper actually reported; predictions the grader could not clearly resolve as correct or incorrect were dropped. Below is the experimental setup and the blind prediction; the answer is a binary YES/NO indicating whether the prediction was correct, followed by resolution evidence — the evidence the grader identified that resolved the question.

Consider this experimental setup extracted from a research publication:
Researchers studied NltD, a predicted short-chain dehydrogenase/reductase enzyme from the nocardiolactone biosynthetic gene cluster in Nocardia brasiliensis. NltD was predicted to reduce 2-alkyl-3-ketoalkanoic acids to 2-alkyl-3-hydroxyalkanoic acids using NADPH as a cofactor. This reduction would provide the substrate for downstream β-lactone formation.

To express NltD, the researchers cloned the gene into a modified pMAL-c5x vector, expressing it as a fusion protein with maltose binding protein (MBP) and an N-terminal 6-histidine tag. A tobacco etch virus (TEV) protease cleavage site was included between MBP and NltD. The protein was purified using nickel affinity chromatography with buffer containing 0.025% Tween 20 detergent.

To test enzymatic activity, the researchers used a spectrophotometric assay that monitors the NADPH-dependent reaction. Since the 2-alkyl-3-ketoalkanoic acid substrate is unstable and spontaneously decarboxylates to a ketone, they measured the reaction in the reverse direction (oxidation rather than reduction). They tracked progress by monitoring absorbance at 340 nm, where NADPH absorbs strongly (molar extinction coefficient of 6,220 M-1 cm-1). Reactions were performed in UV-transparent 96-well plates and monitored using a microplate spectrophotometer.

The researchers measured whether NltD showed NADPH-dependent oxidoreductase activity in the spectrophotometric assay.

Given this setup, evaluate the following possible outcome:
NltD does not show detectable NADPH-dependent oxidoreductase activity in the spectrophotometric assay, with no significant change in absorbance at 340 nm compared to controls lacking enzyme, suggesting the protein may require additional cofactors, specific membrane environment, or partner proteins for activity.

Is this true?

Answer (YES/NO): NO